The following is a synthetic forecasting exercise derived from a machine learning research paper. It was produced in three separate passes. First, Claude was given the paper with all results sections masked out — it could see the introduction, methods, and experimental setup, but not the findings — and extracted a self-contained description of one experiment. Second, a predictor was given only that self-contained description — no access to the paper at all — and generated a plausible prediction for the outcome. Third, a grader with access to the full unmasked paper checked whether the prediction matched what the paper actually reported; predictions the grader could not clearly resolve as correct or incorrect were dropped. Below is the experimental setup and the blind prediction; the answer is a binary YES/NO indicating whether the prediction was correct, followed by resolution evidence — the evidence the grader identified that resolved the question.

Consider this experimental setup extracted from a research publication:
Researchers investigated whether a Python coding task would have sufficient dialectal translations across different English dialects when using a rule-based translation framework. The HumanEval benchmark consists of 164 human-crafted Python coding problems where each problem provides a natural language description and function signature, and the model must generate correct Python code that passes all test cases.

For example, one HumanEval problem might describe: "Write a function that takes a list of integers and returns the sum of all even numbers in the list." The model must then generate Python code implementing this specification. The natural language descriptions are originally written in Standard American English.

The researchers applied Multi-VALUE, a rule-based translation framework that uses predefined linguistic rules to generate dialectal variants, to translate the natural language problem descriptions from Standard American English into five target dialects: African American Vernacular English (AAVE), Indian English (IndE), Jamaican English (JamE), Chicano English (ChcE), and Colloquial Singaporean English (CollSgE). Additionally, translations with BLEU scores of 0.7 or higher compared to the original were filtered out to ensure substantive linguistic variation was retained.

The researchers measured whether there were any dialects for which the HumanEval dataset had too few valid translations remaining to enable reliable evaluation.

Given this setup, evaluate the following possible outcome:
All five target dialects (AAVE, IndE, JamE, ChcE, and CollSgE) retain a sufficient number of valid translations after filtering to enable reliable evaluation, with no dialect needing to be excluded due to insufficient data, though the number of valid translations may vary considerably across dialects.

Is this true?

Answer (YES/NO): NO